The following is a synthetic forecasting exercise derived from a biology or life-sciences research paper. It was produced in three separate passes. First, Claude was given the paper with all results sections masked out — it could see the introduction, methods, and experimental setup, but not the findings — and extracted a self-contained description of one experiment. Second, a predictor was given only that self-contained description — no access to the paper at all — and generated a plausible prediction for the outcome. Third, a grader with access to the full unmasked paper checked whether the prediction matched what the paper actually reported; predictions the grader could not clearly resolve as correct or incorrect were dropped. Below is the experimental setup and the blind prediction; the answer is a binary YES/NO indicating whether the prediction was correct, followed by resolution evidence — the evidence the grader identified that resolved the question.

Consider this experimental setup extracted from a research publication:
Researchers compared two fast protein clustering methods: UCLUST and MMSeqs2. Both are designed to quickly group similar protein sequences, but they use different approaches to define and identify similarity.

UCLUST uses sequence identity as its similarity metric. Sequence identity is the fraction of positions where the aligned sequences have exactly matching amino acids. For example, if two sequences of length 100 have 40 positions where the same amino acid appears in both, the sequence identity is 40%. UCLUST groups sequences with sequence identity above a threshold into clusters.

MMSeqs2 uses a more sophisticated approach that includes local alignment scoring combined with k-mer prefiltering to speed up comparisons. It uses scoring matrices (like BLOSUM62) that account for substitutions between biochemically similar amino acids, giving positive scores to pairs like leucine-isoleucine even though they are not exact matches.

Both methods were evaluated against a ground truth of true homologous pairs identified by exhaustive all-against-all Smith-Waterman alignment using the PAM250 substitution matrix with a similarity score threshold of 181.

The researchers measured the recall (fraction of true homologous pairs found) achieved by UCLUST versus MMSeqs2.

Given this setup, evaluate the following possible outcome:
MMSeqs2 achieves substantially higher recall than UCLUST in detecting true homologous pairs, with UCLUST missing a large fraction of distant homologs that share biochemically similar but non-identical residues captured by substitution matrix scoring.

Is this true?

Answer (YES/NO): YES